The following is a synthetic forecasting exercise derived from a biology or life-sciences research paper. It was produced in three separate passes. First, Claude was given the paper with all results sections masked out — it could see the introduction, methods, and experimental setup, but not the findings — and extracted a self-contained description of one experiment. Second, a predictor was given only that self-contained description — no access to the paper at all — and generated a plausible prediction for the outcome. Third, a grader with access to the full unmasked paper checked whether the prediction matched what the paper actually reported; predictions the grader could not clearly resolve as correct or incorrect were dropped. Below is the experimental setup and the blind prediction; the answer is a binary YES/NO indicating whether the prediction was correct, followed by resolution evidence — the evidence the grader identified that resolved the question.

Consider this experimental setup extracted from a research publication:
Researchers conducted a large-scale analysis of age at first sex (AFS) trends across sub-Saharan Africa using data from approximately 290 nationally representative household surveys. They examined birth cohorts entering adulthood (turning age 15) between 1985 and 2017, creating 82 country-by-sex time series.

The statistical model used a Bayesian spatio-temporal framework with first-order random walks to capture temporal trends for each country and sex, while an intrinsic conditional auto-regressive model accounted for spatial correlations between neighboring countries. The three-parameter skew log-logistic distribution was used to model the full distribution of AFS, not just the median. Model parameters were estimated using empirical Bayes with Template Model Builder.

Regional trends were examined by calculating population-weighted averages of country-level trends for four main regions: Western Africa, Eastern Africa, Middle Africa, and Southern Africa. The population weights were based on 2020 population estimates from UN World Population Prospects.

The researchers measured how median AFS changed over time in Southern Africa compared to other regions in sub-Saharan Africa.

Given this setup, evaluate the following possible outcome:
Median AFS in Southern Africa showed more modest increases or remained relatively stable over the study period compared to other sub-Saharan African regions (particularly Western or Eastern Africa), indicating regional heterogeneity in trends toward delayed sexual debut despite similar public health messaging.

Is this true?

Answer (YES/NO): NO